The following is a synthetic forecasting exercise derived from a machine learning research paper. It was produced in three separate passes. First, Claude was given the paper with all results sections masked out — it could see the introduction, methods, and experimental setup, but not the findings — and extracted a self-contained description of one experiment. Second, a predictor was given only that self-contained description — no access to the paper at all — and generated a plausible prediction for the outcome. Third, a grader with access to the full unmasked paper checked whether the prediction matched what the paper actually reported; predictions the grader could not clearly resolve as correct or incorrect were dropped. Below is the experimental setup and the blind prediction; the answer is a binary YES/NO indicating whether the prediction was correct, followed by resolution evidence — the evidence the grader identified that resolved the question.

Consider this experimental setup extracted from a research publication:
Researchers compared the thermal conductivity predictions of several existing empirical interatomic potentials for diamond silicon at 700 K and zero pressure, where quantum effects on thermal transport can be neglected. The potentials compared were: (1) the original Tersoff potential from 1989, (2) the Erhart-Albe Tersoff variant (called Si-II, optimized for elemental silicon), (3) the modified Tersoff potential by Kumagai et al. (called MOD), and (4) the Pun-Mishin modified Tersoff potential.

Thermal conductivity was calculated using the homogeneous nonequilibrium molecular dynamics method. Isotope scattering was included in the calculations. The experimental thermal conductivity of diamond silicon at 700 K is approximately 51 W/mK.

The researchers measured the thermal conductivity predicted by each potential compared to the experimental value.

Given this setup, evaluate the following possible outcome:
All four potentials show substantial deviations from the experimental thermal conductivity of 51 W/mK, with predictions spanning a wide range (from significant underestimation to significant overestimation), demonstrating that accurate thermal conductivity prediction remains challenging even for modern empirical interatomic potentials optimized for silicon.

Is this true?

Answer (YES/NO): YES